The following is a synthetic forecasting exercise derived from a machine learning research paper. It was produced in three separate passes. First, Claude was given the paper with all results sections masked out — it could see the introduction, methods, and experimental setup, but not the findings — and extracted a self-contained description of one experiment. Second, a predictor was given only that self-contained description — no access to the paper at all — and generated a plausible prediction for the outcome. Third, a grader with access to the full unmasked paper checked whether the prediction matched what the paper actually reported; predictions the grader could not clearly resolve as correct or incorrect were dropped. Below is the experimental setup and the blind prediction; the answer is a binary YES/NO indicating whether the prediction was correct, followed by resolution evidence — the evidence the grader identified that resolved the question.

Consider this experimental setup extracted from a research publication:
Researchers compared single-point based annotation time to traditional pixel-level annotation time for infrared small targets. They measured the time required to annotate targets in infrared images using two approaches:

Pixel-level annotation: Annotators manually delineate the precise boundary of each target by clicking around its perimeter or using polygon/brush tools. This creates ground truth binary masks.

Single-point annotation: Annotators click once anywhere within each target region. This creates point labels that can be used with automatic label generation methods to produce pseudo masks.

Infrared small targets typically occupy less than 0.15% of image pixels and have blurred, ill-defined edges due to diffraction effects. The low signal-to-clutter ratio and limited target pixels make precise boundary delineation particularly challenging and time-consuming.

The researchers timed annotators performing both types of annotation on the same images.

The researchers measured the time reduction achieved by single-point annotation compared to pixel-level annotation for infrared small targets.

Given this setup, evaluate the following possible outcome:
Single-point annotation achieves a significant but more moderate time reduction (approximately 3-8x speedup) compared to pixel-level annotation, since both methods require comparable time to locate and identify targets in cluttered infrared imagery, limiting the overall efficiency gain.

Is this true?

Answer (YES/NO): YES